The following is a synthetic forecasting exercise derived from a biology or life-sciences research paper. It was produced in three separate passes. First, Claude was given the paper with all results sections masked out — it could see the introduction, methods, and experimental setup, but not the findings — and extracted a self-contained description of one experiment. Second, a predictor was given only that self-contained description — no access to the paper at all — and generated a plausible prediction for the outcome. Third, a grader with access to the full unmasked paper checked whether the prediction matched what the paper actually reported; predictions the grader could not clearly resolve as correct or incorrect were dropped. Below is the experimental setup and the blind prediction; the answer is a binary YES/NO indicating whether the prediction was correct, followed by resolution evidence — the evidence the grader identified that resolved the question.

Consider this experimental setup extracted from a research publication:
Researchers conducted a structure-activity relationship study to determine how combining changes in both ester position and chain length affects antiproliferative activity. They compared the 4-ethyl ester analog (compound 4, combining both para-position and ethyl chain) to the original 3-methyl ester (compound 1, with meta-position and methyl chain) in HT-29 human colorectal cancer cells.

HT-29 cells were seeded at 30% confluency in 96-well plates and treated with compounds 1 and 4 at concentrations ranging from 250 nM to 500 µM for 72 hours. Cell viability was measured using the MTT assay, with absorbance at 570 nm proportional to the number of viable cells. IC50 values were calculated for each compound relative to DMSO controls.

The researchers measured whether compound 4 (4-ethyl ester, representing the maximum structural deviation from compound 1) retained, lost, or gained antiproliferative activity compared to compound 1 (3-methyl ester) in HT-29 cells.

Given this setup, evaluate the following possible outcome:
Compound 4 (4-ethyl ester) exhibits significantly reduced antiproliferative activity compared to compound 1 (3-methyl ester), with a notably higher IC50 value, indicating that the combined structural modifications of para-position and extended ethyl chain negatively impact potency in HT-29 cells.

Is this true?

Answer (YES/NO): YES